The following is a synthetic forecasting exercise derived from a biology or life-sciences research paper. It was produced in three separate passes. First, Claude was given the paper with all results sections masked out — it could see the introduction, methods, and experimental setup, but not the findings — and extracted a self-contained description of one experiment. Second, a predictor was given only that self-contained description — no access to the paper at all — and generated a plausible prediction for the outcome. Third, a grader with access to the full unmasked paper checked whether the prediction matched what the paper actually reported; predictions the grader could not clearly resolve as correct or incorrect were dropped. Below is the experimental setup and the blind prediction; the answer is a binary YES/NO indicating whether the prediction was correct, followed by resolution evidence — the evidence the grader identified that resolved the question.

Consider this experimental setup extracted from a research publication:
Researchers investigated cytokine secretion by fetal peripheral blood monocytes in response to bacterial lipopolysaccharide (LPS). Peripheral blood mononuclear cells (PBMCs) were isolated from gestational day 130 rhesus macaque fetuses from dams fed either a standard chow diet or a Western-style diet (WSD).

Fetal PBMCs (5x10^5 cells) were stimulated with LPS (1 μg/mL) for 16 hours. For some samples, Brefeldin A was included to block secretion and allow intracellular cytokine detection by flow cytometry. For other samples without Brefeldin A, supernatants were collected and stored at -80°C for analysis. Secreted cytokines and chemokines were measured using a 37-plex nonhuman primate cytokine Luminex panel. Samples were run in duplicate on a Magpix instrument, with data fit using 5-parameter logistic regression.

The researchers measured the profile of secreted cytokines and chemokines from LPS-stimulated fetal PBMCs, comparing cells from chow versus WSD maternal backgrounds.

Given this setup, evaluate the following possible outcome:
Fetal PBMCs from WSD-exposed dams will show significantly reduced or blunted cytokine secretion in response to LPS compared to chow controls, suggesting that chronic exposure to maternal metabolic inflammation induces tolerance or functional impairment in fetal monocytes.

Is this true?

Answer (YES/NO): YES